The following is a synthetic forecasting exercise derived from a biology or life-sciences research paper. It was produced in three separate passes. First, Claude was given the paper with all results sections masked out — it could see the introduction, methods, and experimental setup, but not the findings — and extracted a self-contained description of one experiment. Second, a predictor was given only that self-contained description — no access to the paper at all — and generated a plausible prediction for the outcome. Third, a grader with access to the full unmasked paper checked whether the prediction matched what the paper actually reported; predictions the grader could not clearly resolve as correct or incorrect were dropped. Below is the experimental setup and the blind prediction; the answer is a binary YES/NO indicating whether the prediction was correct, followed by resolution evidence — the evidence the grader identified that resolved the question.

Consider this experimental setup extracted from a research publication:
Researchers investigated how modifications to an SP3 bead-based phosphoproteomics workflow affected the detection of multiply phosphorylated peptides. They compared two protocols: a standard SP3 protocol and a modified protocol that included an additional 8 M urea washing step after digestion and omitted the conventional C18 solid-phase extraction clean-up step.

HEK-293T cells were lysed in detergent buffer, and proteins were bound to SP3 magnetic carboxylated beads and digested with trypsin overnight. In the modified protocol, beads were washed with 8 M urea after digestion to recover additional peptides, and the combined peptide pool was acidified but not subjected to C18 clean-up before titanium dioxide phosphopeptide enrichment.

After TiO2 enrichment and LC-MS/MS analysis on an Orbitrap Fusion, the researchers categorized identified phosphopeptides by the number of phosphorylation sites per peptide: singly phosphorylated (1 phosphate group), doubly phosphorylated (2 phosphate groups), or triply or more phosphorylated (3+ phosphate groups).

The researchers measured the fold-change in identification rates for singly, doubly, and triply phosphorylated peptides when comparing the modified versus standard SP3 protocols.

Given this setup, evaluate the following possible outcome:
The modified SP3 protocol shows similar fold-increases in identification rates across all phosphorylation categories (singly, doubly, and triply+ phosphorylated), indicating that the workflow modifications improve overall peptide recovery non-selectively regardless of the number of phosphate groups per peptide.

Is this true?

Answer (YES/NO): NO